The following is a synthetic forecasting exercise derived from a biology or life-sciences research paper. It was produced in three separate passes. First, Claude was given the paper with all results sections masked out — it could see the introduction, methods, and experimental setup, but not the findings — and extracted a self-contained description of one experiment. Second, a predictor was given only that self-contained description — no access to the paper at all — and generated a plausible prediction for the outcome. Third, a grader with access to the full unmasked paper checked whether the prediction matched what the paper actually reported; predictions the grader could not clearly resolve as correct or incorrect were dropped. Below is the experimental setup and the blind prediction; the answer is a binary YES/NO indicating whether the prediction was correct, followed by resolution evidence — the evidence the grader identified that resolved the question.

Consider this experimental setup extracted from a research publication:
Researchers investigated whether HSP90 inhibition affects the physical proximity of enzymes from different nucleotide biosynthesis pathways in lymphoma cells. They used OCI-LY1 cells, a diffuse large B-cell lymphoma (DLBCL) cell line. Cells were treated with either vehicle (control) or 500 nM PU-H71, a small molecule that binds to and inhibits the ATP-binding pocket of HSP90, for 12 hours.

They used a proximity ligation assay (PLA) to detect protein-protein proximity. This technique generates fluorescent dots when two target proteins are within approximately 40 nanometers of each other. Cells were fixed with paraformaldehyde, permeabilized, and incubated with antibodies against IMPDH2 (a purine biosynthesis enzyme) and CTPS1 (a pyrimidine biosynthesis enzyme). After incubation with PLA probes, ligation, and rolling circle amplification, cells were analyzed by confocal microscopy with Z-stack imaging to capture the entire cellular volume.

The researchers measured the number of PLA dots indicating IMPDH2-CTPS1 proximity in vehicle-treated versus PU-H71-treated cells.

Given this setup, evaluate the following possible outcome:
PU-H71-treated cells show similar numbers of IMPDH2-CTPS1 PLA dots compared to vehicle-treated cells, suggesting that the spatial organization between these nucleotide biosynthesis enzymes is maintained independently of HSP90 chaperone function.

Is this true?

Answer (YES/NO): NO